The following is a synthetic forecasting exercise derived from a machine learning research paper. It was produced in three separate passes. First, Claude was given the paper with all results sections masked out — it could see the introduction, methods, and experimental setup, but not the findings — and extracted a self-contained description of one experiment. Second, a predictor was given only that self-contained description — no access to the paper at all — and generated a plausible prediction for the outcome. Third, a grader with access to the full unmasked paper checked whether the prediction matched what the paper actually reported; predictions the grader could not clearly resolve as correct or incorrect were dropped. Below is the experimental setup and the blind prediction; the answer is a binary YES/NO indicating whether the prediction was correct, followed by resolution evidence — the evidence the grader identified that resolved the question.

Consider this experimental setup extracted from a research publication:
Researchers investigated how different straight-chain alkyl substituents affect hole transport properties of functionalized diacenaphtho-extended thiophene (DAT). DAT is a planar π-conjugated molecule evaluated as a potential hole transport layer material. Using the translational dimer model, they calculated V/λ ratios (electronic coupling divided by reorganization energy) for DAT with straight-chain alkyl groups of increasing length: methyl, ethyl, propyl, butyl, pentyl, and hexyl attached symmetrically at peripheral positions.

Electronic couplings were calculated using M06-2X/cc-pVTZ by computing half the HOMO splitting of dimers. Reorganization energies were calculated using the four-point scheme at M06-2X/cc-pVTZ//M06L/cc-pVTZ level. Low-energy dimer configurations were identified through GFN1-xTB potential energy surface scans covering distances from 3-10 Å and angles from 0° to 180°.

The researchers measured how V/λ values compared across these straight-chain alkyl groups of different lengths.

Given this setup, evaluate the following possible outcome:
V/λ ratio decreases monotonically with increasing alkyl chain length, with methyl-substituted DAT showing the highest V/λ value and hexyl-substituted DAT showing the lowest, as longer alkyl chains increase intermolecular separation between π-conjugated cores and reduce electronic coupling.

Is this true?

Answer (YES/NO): NO